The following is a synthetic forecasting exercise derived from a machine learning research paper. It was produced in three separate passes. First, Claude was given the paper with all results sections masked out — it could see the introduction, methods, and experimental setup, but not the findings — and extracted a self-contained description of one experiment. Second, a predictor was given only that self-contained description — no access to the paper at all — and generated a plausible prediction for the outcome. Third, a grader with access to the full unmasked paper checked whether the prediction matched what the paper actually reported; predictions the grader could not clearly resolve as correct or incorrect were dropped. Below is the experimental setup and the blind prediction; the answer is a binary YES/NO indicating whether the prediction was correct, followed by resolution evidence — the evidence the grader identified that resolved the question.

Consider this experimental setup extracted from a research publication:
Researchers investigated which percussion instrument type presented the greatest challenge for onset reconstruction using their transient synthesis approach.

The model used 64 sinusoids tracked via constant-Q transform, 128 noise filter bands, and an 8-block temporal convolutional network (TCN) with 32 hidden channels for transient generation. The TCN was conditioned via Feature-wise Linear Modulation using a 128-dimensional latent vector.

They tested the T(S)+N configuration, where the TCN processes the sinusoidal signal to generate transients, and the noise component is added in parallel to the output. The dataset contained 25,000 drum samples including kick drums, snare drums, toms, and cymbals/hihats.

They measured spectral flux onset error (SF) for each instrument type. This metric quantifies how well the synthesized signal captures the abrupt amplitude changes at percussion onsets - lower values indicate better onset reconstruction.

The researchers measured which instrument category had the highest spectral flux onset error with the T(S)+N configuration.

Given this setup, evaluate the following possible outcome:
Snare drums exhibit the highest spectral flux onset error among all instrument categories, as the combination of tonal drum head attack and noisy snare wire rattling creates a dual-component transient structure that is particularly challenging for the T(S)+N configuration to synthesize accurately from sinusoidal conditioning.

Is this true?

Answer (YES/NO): NO